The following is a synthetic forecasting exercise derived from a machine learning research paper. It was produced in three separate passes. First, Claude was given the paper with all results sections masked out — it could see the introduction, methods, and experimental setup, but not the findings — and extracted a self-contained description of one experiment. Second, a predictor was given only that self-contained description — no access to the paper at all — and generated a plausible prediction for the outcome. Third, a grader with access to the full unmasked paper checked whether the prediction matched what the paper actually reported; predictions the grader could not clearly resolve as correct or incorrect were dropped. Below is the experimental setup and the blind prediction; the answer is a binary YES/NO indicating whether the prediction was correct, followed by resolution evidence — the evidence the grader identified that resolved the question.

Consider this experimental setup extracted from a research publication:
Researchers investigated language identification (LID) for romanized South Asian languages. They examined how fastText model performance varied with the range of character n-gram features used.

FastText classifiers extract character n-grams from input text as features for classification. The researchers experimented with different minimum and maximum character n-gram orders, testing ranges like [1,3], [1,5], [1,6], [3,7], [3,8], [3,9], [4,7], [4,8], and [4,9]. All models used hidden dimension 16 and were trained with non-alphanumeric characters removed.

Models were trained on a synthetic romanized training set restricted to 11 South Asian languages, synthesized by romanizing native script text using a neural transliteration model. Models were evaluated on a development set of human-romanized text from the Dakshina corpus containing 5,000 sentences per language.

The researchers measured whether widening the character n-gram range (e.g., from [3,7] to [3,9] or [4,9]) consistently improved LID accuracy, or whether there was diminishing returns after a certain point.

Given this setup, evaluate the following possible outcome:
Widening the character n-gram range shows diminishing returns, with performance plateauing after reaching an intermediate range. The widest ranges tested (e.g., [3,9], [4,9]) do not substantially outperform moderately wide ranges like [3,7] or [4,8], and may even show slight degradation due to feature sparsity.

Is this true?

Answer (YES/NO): YES